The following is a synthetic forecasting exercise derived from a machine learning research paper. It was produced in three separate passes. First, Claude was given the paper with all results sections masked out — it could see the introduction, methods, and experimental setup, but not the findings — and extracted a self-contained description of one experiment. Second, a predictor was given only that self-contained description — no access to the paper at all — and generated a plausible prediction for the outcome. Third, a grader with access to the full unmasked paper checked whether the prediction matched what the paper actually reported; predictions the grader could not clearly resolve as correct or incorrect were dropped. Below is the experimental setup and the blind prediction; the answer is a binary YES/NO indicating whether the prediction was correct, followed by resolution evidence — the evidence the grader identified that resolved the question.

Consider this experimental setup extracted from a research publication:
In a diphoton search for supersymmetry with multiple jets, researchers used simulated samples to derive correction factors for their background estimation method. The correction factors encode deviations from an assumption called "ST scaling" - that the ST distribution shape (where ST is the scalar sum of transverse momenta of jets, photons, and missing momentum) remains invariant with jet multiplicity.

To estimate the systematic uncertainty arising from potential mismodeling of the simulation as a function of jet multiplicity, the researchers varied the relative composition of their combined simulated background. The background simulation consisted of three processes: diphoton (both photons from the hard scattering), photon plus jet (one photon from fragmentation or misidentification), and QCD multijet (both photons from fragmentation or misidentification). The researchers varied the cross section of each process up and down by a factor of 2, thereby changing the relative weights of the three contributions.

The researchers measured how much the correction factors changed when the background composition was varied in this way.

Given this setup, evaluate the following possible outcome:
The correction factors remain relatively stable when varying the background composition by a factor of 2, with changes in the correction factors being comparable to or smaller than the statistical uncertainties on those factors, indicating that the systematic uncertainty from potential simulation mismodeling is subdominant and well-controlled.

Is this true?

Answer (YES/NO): YES